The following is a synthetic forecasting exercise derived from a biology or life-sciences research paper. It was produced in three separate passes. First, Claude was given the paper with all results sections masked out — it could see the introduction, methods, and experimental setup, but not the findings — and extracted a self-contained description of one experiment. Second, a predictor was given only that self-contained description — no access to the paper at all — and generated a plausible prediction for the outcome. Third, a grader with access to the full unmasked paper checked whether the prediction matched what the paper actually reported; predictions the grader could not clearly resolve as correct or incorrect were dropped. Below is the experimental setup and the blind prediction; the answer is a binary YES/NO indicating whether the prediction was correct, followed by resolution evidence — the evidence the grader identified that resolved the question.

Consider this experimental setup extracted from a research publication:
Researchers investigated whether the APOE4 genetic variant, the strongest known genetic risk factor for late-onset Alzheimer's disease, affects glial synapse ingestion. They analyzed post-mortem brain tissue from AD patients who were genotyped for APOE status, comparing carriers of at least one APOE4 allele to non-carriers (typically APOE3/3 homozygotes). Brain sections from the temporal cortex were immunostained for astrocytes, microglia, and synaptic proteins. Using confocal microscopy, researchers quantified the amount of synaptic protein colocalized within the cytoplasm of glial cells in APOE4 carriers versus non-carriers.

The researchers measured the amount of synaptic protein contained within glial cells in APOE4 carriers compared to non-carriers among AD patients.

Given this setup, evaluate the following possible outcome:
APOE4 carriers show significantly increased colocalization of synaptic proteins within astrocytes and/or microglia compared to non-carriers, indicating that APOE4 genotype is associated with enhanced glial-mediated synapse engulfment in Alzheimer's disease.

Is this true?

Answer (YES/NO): YES